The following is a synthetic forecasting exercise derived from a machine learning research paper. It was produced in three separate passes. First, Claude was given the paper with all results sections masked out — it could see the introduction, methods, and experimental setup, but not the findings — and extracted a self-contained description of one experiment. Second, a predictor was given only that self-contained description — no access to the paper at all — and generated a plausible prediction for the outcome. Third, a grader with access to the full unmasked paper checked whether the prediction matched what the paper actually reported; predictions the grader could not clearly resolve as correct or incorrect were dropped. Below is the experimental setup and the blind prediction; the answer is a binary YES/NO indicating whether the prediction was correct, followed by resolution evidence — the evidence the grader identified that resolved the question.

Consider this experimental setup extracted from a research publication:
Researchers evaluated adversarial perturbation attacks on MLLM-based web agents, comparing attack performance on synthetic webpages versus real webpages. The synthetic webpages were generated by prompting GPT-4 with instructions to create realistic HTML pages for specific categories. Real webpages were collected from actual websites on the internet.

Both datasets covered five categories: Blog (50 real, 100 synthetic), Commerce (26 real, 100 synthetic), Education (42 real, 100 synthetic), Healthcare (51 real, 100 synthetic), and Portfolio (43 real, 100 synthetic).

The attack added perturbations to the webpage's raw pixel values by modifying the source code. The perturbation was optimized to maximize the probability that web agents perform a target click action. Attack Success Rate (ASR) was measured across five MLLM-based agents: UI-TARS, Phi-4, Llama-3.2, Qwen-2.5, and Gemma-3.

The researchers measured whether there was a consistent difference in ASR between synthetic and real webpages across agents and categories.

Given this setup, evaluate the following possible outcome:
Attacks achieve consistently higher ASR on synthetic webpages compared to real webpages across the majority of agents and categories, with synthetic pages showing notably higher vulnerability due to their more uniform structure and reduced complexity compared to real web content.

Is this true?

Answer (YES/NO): YES